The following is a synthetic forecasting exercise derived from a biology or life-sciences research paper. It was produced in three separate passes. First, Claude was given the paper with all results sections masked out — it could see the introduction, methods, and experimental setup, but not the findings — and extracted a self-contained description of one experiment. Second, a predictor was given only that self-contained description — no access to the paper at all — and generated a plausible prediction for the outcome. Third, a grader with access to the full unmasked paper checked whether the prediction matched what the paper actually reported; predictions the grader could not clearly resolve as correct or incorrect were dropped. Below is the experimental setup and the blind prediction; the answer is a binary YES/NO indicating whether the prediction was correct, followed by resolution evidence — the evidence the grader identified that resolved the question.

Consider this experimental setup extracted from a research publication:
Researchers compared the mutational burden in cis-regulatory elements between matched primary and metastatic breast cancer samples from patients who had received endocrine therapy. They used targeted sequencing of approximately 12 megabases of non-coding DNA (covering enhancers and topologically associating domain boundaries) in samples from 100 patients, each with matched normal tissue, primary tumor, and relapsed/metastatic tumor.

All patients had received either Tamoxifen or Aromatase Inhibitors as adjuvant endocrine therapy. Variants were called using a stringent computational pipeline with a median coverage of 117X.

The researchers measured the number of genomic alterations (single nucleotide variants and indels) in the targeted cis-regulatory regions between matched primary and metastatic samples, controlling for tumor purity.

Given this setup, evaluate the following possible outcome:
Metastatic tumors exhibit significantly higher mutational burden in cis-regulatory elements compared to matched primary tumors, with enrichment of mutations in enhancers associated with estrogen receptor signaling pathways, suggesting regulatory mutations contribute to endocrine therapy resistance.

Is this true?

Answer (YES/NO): NO